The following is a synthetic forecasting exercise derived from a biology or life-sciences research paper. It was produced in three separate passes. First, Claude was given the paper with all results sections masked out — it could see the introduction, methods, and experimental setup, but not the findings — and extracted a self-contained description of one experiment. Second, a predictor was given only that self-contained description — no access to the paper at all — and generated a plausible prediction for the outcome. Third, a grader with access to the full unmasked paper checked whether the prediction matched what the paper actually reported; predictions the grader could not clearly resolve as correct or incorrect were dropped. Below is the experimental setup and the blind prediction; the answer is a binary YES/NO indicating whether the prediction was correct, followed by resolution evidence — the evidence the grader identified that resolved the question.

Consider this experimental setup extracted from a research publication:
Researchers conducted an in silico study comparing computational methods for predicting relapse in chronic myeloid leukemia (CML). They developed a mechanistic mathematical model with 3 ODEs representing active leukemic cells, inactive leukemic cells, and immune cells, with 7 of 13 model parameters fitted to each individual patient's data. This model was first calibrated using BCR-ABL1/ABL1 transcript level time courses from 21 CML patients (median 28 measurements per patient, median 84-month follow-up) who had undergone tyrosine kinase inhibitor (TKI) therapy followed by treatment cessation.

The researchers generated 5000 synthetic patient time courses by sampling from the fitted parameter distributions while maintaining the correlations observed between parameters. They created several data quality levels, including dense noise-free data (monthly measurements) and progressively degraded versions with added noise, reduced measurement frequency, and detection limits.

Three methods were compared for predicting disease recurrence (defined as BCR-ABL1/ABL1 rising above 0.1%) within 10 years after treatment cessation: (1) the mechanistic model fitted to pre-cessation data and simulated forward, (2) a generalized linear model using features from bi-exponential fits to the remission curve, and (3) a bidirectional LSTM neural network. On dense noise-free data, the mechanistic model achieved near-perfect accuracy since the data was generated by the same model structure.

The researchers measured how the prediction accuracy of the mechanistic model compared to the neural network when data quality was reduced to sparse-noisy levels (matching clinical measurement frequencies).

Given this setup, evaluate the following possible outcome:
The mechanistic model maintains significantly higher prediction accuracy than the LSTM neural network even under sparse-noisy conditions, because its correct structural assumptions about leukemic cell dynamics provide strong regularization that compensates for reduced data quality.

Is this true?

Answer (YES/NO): NO